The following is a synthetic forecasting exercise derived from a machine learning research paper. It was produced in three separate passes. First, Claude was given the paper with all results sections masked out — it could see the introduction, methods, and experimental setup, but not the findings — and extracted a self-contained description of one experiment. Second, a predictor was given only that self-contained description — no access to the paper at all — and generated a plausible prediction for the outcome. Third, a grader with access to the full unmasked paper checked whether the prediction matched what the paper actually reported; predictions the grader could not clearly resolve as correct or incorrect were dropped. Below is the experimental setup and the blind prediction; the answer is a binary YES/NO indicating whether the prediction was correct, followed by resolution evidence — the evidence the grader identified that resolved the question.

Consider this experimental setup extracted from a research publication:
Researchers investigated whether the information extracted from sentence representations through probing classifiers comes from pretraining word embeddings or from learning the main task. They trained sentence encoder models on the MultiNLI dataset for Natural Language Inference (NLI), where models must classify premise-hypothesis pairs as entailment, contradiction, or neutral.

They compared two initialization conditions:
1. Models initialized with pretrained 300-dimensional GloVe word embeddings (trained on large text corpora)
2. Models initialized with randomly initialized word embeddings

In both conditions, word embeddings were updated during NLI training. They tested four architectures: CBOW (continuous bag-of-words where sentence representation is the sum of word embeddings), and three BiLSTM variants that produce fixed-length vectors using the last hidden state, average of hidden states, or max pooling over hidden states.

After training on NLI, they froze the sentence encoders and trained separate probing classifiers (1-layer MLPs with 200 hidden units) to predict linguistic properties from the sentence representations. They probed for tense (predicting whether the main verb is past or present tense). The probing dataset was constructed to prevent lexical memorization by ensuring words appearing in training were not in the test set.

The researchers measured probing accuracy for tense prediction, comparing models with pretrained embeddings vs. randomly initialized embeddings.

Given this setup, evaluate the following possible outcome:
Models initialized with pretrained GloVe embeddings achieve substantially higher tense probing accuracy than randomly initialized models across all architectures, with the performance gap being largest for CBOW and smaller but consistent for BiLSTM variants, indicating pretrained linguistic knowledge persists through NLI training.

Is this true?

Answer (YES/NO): NO